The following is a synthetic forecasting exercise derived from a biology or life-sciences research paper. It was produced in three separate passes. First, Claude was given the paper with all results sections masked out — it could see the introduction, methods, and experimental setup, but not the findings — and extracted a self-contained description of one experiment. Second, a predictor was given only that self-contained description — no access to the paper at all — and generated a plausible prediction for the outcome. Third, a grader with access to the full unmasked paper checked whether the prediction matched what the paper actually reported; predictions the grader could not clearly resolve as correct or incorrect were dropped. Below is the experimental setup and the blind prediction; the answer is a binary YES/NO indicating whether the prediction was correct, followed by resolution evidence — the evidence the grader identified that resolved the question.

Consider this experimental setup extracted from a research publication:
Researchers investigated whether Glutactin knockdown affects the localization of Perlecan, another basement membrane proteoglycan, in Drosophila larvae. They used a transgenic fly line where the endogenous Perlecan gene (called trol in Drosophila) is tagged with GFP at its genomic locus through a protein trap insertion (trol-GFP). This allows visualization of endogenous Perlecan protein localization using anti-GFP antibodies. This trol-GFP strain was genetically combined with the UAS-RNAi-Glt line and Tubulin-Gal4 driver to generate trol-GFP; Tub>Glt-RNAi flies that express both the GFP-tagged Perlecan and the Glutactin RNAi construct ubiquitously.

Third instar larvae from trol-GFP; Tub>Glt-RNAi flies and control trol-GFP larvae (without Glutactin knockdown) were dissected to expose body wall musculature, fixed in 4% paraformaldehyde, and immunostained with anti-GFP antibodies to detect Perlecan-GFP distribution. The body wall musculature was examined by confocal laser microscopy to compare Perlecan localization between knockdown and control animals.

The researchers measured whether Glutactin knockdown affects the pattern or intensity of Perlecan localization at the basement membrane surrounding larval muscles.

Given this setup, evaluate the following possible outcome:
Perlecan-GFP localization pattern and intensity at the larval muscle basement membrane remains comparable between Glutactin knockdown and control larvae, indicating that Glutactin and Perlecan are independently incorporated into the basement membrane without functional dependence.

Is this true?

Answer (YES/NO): NO